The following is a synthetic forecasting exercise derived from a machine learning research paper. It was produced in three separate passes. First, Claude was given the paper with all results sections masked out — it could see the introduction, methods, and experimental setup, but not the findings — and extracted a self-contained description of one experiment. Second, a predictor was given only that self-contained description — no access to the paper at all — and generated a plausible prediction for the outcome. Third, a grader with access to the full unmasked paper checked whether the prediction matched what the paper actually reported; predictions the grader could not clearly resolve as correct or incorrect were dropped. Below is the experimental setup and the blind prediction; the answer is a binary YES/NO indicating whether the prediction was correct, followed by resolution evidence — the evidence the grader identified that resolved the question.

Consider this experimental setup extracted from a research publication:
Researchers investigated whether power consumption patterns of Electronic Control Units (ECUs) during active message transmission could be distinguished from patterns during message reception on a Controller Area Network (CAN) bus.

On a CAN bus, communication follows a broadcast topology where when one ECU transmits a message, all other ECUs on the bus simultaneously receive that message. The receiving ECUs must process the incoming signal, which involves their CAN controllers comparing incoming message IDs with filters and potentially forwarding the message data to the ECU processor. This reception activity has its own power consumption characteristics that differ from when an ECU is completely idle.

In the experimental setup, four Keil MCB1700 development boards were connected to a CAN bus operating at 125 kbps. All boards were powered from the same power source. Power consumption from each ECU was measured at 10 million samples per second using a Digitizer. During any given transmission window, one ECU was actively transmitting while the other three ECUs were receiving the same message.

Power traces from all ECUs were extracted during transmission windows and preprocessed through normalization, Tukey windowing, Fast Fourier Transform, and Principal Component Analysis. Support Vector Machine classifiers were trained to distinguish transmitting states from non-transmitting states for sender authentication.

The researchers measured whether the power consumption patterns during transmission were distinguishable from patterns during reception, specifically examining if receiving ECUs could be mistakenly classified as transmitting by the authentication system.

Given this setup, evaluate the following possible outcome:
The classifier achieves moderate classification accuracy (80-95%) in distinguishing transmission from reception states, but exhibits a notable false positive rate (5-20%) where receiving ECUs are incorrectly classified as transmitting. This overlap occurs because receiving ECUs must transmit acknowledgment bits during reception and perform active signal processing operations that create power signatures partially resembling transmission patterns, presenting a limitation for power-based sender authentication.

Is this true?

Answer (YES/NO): NO